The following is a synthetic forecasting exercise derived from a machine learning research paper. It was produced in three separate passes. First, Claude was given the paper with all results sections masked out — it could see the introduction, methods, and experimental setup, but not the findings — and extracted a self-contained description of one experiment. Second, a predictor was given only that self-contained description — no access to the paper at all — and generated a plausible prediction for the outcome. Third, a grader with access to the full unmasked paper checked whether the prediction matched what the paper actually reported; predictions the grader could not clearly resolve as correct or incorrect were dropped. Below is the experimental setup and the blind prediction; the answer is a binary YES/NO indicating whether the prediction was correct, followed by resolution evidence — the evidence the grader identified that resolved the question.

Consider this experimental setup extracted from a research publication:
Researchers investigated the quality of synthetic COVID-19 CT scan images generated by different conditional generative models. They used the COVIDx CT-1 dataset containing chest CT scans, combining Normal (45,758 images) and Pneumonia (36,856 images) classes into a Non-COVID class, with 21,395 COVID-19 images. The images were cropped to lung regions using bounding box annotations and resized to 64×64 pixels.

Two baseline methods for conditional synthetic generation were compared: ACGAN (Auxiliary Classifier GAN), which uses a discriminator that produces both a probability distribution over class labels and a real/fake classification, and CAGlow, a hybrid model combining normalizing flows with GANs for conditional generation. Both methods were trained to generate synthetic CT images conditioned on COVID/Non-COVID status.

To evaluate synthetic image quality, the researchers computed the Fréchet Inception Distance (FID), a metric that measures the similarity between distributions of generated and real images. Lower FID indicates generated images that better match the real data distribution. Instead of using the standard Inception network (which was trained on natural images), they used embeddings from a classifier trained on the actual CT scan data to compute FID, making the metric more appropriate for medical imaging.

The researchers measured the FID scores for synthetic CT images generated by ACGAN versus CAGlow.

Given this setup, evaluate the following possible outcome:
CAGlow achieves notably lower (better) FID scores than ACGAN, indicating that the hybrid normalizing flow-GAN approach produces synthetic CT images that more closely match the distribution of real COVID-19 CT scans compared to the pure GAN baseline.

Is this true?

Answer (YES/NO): YES